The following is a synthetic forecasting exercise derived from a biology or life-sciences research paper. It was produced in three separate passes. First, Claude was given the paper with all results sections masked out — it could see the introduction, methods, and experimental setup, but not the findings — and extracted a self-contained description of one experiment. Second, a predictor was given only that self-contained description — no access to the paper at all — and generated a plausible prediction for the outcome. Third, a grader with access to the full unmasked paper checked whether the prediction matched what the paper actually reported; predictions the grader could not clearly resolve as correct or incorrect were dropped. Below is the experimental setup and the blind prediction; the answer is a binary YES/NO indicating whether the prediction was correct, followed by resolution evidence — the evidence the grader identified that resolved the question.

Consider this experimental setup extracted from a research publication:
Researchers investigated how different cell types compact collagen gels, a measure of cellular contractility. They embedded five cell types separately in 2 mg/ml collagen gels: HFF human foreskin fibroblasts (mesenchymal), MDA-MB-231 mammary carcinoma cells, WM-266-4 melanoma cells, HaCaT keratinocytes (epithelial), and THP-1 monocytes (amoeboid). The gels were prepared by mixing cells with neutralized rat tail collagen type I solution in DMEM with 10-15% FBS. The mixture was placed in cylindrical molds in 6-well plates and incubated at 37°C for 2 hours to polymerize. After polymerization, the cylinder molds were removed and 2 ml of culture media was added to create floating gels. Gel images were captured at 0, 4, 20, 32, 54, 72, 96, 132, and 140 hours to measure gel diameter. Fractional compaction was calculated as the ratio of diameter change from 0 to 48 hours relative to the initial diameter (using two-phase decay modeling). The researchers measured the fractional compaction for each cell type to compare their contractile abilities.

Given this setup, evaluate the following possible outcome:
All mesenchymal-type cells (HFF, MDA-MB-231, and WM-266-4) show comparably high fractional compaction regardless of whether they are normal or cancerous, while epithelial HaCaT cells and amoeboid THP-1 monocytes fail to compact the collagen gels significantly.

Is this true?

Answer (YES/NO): NO